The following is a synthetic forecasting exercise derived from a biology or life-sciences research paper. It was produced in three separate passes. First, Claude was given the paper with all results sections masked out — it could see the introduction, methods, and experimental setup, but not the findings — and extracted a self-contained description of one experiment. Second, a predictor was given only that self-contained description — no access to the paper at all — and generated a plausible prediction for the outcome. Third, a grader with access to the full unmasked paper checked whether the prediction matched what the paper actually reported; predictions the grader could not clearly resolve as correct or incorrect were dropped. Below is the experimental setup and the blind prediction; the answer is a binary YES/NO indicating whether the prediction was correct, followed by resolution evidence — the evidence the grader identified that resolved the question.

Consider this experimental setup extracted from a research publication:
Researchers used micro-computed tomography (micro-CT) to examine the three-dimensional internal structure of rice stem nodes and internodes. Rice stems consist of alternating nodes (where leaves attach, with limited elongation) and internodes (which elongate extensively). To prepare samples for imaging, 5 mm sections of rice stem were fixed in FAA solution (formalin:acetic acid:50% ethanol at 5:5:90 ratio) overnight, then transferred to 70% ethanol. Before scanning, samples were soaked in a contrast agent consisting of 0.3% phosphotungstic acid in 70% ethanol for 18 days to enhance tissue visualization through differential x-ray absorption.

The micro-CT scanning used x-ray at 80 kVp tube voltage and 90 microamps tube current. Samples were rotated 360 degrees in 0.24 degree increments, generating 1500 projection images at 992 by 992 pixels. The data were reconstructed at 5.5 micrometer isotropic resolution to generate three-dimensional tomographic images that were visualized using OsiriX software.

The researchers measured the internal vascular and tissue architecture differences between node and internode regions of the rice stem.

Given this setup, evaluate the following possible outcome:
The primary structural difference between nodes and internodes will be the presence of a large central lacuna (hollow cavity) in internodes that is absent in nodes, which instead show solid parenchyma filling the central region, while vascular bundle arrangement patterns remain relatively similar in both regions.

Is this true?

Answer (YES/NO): NO